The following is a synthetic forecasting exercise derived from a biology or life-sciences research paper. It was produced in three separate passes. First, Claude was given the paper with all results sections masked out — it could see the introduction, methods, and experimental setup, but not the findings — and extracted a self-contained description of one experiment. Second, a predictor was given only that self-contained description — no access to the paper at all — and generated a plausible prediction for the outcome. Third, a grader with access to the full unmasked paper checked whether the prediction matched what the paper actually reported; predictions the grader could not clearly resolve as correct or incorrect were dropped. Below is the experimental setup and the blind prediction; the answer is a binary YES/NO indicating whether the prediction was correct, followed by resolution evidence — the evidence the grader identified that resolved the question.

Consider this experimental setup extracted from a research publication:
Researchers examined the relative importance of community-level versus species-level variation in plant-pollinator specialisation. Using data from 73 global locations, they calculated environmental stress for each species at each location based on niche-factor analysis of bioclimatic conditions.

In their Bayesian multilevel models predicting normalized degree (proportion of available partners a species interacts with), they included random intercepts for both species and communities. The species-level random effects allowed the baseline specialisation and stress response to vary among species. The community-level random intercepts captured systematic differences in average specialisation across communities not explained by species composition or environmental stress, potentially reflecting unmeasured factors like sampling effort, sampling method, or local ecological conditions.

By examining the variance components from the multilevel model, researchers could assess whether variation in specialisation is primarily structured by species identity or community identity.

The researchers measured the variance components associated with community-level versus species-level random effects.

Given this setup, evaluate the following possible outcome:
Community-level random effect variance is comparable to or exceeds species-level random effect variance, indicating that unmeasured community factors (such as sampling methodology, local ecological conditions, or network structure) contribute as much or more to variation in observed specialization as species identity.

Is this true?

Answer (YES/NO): YES